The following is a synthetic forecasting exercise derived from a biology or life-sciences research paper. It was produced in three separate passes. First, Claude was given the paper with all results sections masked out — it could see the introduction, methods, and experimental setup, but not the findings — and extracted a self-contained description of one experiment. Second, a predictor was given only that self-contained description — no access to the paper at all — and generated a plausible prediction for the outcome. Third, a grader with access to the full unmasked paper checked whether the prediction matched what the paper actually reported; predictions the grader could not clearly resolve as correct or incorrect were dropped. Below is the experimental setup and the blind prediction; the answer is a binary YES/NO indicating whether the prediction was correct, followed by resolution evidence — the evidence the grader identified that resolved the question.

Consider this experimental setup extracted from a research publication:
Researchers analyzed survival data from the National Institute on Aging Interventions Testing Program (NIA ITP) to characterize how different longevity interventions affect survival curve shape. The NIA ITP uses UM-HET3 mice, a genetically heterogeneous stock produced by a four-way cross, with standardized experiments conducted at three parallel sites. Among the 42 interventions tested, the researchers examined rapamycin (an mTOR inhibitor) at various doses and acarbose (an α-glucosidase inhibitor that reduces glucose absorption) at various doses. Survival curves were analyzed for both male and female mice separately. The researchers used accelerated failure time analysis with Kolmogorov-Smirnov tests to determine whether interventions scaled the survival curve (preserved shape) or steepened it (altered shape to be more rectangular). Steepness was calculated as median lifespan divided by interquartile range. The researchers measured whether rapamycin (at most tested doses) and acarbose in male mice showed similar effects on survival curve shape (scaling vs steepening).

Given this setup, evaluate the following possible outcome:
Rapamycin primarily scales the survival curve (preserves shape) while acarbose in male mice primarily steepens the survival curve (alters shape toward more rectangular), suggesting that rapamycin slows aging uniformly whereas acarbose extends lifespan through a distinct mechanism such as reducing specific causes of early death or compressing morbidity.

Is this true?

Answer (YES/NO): YES